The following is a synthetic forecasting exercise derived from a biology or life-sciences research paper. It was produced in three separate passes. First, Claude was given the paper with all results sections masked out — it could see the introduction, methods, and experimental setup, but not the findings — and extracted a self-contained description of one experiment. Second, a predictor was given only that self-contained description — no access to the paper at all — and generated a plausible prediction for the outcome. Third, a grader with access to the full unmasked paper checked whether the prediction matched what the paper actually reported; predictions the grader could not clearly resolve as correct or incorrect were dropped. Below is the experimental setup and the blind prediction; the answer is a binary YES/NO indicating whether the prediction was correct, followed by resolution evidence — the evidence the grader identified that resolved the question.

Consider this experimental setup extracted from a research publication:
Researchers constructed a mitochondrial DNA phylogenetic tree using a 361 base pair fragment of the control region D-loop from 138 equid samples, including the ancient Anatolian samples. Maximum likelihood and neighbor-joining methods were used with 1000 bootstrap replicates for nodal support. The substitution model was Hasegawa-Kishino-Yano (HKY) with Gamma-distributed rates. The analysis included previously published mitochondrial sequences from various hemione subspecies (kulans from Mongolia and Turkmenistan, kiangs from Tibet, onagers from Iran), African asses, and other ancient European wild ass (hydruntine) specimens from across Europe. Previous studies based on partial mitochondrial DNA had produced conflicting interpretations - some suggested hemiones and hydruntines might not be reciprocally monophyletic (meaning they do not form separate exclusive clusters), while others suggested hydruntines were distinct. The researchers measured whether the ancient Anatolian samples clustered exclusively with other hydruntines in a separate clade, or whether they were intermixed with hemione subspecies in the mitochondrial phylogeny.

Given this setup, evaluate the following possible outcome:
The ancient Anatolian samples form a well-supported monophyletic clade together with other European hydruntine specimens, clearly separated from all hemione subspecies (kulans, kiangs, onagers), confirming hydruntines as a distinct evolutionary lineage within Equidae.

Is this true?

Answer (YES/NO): NO